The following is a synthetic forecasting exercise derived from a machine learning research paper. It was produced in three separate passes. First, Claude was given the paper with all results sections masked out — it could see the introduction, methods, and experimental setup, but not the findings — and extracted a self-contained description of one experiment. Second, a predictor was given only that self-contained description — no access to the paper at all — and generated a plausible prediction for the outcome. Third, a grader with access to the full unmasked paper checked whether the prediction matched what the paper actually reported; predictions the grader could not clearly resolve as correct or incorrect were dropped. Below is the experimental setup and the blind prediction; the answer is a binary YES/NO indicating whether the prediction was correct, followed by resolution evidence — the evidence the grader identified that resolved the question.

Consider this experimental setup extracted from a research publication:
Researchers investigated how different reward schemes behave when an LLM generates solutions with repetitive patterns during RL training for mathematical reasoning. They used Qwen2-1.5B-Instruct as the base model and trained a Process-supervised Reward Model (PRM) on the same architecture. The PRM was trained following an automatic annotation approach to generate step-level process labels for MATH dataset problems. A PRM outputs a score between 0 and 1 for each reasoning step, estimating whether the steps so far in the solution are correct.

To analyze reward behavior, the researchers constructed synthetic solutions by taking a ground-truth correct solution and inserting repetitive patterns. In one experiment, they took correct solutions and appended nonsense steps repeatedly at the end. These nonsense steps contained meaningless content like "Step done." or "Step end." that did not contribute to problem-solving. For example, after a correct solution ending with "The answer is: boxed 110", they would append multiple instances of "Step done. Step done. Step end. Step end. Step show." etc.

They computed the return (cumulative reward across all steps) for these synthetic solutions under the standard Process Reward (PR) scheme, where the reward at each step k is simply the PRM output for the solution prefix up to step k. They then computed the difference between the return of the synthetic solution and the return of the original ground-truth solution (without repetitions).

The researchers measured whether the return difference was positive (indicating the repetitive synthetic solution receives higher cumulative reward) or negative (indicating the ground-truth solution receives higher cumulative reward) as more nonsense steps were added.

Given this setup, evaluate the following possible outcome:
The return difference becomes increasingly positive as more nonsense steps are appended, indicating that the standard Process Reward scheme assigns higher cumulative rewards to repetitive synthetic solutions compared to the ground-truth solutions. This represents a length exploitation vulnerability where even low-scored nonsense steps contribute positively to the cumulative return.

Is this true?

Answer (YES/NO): YES